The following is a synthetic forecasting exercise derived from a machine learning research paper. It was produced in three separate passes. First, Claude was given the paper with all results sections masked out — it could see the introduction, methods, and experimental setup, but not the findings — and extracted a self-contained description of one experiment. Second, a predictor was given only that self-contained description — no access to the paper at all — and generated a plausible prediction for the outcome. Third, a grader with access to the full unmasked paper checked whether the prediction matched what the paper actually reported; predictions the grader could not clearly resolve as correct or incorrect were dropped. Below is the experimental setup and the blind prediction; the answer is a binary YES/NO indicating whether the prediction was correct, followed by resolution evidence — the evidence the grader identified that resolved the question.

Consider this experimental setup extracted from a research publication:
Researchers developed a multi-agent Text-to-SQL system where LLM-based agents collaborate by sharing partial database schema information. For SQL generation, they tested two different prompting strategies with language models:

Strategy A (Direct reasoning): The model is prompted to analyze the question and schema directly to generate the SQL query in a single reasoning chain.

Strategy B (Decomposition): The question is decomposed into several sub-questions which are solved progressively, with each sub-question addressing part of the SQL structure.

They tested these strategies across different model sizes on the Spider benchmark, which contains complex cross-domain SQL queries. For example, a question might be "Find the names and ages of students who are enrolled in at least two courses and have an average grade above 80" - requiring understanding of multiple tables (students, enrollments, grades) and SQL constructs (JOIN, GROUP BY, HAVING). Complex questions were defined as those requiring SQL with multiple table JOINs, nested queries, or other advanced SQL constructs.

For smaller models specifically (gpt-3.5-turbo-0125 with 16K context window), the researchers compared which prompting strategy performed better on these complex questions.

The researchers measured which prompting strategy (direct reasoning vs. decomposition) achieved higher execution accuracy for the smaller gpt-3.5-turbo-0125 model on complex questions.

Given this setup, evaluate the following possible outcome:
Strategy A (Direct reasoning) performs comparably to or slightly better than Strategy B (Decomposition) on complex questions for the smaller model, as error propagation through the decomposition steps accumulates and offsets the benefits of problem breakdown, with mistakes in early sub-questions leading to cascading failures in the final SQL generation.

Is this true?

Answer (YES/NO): NO